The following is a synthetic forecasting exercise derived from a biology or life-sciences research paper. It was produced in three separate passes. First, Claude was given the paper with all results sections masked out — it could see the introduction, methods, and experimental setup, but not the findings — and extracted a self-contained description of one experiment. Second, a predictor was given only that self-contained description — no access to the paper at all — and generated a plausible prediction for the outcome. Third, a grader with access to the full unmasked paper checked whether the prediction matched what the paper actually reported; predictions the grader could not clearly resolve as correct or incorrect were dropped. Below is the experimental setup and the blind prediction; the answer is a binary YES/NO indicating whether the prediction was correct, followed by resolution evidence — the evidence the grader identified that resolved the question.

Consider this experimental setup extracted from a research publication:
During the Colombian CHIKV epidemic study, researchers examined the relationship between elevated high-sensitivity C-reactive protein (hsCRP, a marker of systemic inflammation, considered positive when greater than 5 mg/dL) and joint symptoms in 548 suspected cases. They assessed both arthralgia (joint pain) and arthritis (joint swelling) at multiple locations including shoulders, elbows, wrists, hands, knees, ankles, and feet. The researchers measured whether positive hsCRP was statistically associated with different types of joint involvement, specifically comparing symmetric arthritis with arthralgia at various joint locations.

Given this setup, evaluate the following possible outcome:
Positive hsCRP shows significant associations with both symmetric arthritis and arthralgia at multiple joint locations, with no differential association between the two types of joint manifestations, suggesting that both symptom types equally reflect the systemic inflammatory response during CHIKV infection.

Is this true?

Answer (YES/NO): NO